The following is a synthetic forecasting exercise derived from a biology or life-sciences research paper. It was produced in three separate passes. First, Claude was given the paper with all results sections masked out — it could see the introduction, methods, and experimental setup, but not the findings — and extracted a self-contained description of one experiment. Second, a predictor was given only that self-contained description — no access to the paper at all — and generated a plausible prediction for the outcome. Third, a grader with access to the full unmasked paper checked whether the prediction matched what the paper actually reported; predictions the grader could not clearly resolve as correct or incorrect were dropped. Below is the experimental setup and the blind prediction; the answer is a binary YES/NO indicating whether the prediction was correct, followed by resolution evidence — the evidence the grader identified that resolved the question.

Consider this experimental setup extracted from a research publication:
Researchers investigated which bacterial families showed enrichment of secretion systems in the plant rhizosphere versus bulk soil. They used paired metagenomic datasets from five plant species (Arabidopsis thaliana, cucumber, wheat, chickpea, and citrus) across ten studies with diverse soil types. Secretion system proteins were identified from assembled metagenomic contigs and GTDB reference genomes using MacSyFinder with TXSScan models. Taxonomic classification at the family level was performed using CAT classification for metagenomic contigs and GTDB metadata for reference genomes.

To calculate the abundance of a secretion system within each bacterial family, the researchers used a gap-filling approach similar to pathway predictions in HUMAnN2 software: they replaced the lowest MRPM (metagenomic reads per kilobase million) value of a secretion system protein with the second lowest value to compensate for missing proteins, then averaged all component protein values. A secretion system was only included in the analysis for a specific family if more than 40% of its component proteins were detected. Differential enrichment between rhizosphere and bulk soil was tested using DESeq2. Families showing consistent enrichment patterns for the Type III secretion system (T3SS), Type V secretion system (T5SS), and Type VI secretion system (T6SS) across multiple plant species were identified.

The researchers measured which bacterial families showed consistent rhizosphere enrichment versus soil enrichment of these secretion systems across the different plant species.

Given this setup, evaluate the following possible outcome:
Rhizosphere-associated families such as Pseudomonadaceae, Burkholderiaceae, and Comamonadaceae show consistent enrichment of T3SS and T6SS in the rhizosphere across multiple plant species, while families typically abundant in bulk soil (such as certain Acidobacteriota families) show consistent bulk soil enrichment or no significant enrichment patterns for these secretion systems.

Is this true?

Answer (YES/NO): NO